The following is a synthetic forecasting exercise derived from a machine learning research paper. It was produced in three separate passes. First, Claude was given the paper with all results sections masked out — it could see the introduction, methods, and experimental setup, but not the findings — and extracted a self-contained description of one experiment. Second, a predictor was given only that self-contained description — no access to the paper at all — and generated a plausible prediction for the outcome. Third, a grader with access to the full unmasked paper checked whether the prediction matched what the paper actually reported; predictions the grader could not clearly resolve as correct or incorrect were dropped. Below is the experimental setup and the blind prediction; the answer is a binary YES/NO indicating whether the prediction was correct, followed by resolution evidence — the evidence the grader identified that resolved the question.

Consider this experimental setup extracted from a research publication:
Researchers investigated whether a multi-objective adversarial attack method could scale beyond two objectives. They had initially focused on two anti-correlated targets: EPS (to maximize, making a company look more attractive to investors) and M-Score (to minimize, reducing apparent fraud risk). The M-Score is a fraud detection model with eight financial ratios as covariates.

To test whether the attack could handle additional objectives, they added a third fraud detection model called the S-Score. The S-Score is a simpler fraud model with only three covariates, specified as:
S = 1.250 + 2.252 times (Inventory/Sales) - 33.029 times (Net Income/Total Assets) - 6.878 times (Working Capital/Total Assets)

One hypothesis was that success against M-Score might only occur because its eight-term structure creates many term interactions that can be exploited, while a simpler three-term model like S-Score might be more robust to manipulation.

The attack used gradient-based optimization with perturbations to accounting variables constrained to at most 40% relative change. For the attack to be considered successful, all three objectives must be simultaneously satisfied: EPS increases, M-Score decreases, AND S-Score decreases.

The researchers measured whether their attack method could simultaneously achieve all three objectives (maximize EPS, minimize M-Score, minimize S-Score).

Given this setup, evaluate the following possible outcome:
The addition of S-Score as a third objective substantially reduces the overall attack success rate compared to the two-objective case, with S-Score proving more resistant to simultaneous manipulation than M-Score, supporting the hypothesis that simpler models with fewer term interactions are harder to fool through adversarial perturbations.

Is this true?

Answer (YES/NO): NO